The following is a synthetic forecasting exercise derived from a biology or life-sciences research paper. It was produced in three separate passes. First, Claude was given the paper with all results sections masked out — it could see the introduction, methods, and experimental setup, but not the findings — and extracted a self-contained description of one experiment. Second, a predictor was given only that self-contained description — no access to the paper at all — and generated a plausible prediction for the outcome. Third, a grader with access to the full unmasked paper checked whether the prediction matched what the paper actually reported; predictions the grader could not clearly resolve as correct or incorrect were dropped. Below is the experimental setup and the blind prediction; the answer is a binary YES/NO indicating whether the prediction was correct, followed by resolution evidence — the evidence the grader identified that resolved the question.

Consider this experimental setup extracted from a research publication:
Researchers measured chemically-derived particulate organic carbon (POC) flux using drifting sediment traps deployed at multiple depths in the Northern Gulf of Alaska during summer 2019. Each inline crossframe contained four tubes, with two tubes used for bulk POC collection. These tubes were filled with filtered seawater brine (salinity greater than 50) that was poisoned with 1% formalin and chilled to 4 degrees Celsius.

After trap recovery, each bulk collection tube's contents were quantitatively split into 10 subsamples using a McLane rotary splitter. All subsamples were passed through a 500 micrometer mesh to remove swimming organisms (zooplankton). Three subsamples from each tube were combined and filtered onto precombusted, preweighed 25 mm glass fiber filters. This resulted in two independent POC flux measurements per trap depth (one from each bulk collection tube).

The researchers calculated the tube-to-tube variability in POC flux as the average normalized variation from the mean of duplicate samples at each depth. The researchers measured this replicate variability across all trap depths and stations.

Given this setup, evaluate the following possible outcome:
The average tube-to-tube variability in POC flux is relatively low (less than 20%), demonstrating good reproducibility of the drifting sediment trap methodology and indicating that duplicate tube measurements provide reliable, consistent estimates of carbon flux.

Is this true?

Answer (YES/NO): YES